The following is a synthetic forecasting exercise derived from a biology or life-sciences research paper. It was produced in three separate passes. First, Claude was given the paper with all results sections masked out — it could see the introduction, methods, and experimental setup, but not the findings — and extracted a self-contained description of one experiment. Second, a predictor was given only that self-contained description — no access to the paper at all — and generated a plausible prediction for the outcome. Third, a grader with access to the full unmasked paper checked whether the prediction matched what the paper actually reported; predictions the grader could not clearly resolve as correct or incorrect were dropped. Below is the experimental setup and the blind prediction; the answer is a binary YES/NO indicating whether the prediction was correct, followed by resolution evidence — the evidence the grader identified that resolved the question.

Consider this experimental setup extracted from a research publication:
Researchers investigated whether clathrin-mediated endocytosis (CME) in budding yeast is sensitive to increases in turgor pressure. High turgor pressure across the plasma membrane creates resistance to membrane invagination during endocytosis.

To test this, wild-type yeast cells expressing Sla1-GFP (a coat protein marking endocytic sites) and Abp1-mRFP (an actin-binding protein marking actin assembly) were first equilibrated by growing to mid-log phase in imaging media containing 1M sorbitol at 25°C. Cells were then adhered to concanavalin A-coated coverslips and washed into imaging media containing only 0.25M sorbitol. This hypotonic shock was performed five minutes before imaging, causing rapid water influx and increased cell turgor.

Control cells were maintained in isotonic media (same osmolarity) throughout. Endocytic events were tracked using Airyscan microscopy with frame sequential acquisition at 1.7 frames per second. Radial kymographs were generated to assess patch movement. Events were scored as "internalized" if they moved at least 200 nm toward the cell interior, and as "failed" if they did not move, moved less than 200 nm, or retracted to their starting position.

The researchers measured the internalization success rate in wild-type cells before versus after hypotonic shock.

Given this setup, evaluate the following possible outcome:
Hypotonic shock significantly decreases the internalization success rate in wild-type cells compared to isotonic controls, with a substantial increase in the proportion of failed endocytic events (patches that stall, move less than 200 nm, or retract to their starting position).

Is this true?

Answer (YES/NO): YES